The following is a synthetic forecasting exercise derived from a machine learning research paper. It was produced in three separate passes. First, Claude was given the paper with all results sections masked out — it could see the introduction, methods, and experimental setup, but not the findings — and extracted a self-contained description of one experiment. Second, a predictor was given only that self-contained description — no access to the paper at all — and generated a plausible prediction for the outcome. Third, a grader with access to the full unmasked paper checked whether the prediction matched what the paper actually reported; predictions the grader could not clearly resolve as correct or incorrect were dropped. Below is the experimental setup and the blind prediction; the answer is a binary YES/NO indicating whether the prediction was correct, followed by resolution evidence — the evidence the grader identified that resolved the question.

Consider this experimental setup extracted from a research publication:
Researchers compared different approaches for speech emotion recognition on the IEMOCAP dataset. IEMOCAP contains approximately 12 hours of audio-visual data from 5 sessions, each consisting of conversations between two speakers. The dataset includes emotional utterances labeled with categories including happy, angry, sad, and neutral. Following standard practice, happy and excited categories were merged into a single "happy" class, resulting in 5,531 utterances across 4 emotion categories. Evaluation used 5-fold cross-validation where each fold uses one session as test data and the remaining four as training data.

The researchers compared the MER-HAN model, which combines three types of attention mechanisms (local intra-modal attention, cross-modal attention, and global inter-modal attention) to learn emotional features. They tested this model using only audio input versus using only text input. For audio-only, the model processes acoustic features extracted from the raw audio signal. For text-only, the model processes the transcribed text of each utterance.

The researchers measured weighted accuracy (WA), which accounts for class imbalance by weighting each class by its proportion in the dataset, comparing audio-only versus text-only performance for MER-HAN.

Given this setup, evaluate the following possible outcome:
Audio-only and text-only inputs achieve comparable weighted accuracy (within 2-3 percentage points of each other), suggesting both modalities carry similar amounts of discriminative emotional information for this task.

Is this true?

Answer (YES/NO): NO